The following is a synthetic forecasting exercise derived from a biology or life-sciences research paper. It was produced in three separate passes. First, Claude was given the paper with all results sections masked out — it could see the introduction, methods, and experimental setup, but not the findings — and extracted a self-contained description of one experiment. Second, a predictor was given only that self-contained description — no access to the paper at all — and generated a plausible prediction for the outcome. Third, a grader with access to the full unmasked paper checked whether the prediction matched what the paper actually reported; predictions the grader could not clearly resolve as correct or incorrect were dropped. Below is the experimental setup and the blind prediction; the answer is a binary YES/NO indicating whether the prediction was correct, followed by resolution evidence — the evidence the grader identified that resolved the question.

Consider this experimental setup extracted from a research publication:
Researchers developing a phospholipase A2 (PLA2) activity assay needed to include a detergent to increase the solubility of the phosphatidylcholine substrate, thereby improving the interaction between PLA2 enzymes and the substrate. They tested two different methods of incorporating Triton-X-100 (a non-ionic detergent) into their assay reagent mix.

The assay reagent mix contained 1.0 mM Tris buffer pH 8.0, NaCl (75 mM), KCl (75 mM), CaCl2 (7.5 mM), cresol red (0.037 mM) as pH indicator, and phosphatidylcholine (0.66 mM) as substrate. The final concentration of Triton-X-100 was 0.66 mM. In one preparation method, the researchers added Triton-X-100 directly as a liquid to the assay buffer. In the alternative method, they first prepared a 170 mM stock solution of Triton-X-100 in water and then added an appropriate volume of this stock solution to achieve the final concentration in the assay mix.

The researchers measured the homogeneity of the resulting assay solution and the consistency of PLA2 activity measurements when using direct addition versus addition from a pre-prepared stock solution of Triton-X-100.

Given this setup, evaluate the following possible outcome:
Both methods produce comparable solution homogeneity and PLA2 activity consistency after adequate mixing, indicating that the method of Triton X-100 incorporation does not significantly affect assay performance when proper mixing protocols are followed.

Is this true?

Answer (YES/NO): NO